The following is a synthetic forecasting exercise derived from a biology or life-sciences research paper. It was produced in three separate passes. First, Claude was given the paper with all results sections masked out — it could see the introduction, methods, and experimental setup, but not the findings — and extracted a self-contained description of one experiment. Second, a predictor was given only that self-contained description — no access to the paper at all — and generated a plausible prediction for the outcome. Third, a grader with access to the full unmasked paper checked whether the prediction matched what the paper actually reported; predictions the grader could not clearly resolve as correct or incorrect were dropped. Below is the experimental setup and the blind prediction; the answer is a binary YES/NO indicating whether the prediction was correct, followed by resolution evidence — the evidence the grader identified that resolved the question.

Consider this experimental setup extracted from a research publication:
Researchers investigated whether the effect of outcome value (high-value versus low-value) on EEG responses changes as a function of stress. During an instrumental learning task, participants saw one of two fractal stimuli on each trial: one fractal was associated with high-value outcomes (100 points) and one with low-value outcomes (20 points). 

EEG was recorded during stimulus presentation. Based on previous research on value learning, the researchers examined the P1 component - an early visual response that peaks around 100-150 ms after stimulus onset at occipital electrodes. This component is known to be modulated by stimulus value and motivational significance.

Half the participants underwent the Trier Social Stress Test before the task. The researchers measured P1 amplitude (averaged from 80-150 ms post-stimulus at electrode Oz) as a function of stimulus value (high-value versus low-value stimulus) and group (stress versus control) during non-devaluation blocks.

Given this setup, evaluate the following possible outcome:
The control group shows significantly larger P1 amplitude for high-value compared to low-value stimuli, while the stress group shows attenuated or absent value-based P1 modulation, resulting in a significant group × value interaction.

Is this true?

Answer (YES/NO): NO